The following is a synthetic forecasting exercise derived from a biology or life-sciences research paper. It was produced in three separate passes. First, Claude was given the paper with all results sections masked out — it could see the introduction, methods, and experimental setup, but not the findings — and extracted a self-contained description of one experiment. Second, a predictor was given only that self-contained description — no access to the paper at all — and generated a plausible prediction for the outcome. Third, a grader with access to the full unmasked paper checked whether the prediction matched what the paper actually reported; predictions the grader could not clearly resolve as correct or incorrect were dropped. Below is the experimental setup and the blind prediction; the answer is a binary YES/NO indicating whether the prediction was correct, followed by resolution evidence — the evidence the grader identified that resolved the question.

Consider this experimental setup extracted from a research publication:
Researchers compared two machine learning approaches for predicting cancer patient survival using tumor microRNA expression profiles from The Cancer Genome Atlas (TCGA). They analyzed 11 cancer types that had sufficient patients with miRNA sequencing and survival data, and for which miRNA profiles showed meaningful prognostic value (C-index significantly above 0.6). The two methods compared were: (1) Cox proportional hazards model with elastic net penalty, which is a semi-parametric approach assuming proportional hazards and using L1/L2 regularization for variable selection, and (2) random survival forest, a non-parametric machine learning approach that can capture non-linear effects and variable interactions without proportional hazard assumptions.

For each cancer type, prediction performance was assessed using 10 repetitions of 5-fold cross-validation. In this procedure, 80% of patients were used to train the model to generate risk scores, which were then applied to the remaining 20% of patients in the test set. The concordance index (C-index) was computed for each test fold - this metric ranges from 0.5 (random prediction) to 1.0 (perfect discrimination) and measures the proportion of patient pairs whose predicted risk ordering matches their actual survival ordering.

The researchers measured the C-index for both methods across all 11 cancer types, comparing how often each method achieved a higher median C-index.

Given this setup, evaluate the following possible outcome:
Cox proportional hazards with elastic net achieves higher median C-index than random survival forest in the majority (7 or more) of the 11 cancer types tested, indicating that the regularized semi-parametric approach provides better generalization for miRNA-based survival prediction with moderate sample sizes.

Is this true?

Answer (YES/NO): NO